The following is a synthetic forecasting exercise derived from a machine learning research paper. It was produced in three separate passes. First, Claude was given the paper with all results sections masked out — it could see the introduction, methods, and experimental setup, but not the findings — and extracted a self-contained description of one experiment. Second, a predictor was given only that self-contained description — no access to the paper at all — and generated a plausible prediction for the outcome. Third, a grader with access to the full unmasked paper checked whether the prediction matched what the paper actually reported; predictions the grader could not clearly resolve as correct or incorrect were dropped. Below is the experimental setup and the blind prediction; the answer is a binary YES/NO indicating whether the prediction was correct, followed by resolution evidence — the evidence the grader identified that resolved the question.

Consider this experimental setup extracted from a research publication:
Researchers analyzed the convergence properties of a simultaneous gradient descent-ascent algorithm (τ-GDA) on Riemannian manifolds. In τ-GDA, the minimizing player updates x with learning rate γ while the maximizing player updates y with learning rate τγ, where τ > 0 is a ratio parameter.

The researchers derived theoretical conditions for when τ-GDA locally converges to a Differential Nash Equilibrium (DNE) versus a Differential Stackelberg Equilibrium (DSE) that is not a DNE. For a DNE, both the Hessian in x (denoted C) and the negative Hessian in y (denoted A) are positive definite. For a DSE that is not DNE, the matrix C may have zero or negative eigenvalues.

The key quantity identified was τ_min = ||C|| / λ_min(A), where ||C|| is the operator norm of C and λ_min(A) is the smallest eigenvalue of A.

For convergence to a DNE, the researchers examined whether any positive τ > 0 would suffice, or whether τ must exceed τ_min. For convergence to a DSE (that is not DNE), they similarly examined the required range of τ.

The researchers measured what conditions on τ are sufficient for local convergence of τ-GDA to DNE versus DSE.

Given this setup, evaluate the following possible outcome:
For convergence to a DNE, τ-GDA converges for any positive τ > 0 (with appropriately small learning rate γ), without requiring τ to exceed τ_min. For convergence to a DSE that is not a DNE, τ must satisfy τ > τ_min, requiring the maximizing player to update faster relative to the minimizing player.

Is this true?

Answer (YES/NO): YES